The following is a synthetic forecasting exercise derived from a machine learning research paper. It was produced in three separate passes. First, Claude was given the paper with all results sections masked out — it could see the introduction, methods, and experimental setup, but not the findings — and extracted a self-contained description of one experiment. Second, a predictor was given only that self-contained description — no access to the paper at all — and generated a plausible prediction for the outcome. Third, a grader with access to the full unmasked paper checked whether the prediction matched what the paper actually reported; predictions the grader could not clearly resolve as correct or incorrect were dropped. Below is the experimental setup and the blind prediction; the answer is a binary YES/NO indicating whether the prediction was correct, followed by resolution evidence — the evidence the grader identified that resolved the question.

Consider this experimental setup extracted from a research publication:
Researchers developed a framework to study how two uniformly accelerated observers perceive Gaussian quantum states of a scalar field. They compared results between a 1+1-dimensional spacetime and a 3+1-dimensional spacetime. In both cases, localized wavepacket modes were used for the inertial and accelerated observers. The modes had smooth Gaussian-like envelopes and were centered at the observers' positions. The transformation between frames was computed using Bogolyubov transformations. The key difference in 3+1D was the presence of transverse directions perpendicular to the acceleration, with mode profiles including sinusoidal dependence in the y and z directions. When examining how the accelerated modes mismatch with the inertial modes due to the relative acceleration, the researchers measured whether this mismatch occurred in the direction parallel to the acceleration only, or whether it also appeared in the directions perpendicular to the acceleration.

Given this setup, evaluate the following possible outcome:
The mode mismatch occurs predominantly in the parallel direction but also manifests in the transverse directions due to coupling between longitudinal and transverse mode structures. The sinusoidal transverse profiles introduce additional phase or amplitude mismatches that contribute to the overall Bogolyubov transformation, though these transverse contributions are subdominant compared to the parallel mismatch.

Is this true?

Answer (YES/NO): NO